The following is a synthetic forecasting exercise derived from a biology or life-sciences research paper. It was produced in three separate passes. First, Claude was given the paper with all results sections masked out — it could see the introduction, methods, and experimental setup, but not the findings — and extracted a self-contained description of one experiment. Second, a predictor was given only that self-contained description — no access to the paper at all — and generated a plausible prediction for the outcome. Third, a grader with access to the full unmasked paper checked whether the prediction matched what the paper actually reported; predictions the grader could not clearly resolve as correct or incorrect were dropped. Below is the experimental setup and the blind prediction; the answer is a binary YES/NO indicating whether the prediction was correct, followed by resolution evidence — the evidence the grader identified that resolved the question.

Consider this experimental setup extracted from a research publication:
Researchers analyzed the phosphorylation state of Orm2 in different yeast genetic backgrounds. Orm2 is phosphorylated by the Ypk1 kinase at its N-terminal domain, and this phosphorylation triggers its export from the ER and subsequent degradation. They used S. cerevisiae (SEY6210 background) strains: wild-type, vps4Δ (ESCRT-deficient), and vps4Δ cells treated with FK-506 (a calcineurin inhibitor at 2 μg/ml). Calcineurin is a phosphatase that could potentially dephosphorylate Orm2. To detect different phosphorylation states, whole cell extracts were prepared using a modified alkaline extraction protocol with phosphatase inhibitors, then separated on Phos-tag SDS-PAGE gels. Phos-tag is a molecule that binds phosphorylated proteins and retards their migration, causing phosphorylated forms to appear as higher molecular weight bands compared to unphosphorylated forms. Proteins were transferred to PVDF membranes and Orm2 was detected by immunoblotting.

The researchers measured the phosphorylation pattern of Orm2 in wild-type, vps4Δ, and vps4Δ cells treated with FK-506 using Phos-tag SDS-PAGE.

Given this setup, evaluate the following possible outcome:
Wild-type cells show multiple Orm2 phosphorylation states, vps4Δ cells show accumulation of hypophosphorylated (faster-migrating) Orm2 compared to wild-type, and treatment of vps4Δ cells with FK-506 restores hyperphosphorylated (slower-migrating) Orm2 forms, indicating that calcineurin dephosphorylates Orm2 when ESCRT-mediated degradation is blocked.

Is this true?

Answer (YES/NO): NO